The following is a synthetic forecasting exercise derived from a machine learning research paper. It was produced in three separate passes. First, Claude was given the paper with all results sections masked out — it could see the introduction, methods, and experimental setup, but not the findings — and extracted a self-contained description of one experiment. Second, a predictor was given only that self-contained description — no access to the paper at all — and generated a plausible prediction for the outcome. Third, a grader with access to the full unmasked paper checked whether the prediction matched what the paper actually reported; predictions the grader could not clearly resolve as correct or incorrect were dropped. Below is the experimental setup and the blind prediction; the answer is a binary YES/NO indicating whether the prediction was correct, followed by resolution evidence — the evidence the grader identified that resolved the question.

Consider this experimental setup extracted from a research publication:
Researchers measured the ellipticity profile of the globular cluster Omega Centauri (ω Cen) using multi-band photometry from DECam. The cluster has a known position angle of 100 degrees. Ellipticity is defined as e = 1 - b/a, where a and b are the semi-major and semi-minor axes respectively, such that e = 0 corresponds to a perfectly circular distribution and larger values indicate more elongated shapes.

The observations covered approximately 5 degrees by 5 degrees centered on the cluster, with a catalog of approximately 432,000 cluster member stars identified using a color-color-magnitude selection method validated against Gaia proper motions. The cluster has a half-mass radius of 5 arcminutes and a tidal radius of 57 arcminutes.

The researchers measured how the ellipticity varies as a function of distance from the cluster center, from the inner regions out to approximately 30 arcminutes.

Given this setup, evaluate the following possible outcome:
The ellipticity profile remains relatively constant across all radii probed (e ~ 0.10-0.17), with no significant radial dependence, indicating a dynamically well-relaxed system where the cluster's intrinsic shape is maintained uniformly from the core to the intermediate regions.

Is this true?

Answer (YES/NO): NO